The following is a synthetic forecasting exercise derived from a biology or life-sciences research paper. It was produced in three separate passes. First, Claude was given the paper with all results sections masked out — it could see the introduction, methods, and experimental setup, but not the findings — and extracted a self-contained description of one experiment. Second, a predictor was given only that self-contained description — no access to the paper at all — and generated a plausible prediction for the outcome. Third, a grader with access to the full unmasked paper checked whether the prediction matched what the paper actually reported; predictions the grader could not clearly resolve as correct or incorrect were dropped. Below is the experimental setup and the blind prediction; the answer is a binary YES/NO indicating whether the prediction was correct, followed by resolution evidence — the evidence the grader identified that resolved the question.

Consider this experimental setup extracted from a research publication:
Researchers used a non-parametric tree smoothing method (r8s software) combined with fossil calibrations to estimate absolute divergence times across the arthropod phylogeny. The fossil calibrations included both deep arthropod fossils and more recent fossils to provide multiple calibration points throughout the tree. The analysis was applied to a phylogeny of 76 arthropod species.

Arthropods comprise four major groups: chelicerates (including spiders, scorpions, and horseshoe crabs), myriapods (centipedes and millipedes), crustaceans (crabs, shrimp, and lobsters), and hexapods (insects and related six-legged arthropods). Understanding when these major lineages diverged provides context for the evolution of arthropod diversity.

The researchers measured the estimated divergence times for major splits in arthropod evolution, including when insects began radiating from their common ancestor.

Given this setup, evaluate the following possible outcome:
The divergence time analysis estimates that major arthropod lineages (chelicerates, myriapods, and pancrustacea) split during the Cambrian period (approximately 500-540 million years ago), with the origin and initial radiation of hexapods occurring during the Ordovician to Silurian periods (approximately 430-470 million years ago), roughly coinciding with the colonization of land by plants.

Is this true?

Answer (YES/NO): NO